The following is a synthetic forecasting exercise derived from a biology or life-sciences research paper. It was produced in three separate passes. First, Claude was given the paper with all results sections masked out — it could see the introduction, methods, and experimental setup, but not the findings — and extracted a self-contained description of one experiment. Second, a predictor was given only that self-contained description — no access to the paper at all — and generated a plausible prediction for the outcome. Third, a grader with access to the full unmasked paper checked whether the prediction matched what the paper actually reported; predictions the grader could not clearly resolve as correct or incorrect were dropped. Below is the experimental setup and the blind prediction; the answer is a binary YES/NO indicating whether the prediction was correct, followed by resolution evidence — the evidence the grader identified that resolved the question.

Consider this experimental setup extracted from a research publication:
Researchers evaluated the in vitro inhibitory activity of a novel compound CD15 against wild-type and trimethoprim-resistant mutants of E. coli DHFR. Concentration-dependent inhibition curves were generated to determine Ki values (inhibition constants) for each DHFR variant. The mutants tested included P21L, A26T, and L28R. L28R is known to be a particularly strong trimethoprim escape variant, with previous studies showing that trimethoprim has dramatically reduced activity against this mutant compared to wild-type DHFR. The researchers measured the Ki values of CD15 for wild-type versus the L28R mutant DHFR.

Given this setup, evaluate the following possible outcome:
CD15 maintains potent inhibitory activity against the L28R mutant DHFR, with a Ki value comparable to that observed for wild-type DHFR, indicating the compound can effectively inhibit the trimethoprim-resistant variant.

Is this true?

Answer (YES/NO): NO